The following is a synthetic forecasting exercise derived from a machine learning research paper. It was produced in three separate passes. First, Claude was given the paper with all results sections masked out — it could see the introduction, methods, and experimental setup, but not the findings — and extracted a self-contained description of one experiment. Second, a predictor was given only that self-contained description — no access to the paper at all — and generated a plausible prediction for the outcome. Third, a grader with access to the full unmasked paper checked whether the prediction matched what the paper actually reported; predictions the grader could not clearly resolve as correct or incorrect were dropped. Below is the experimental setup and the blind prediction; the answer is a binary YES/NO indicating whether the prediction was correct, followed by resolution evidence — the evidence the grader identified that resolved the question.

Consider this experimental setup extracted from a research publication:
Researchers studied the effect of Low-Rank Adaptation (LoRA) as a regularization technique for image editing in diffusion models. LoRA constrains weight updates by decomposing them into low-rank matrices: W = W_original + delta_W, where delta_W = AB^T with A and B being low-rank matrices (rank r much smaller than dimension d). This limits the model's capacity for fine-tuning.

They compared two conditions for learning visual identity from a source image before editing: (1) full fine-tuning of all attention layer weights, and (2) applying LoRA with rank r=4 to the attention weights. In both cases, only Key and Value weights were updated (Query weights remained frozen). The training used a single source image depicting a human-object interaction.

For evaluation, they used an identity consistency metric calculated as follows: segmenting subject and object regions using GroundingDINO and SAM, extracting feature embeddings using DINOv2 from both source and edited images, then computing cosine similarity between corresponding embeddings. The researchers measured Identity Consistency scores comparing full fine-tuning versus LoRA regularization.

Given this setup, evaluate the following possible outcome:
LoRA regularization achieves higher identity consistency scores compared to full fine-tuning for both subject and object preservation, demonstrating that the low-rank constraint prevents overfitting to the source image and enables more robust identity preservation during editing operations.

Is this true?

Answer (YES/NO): NO